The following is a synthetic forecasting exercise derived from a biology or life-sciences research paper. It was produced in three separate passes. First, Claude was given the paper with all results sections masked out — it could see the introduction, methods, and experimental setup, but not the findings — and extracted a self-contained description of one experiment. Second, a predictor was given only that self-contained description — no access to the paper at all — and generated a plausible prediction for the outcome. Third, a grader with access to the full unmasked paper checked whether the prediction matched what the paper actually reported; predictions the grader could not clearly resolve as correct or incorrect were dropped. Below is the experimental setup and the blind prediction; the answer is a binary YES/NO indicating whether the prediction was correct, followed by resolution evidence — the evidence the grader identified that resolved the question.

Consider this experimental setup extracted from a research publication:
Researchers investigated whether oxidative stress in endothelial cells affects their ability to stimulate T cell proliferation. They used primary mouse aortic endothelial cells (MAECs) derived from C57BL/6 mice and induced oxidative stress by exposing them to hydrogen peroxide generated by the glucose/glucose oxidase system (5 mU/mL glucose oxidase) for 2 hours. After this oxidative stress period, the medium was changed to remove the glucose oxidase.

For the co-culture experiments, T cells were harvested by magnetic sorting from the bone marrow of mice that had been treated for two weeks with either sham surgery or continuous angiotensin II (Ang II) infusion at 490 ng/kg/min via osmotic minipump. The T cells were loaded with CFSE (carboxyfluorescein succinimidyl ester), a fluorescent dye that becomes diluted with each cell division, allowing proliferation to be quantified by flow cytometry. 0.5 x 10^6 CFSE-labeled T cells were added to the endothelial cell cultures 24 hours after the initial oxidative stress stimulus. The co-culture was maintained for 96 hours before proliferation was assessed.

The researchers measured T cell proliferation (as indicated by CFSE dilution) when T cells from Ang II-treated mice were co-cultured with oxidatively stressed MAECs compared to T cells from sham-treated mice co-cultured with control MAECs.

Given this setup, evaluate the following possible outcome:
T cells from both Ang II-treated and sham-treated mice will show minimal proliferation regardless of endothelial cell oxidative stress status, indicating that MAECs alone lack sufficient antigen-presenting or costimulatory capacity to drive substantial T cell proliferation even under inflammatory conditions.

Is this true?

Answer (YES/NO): NO